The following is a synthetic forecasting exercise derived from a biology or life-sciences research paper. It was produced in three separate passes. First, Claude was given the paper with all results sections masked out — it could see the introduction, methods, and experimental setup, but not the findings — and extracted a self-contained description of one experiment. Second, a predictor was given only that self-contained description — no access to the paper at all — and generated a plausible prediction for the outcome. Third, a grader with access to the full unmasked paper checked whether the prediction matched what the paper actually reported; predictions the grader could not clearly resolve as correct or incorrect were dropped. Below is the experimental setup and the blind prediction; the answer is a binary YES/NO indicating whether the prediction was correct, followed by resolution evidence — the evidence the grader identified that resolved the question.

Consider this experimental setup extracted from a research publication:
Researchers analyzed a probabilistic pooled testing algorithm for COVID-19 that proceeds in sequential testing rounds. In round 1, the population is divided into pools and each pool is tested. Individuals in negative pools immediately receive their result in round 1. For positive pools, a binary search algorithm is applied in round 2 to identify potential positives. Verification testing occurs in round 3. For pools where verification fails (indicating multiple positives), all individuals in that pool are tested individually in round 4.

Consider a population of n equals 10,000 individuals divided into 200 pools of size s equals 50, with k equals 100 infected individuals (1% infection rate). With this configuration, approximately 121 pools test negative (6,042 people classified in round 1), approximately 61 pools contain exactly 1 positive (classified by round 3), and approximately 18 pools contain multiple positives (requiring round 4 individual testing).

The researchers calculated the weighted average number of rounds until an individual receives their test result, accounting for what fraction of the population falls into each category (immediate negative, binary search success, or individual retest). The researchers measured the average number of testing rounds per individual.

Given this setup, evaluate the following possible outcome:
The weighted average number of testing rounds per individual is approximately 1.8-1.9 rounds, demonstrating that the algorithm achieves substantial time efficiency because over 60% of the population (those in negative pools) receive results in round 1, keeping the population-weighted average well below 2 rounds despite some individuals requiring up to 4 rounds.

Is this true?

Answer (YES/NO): YES